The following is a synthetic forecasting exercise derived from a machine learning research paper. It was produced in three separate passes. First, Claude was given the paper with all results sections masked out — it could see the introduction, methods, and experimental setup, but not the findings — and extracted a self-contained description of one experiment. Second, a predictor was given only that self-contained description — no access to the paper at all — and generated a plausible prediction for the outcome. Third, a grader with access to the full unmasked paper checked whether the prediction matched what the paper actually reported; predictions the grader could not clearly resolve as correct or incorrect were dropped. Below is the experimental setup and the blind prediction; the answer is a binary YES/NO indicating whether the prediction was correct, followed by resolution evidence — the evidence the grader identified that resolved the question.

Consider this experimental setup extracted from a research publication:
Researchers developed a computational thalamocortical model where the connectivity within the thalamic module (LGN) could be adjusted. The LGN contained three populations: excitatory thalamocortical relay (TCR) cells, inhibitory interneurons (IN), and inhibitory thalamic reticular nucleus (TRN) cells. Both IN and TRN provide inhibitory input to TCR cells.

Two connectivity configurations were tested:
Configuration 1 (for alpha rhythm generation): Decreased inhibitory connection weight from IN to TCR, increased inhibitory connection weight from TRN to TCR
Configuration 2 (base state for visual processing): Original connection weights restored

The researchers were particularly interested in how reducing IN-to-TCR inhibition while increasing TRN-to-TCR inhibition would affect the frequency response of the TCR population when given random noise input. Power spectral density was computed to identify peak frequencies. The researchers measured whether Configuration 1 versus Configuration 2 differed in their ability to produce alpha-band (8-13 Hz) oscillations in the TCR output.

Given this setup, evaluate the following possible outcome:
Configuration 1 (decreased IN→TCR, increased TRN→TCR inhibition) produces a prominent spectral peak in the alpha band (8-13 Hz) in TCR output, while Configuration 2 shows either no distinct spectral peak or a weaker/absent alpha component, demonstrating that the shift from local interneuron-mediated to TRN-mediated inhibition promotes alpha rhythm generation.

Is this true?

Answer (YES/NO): YES